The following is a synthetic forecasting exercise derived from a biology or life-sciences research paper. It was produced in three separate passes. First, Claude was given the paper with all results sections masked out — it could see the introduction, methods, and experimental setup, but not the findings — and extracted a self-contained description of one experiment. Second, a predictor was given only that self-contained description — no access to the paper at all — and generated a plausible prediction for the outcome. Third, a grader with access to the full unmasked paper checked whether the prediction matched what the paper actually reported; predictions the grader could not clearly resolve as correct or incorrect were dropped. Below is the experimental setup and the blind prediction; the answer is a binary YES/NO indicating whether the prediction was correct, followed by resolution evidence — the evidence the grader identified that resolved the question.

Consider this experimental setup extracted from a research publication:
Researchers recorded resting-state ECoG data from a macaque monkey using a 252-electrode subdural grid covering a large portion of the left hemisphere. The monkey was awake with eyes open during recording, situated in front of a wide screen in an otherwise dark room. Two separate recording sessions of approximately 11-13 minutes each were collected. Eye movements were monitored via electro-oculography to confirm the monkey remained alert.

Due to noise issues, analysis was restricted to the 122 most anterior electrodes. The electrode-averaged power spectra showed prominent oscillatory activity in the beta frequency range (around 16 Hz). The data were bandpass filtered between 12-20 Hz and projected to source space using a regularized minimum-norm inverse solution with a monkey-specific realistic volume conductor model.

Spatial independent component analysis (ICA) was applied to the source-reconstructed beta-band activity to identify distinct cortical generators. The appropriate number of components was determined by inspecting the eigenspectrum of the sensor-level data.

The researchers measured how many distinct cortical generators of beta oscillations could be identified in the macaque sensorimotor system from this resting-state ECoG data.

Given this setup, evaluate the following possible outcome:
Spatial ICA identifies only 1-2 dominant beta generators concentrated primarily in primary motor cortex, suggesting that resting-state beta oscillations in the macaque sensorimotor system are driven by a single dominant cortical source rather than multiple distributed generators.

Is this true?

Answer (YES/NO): NO